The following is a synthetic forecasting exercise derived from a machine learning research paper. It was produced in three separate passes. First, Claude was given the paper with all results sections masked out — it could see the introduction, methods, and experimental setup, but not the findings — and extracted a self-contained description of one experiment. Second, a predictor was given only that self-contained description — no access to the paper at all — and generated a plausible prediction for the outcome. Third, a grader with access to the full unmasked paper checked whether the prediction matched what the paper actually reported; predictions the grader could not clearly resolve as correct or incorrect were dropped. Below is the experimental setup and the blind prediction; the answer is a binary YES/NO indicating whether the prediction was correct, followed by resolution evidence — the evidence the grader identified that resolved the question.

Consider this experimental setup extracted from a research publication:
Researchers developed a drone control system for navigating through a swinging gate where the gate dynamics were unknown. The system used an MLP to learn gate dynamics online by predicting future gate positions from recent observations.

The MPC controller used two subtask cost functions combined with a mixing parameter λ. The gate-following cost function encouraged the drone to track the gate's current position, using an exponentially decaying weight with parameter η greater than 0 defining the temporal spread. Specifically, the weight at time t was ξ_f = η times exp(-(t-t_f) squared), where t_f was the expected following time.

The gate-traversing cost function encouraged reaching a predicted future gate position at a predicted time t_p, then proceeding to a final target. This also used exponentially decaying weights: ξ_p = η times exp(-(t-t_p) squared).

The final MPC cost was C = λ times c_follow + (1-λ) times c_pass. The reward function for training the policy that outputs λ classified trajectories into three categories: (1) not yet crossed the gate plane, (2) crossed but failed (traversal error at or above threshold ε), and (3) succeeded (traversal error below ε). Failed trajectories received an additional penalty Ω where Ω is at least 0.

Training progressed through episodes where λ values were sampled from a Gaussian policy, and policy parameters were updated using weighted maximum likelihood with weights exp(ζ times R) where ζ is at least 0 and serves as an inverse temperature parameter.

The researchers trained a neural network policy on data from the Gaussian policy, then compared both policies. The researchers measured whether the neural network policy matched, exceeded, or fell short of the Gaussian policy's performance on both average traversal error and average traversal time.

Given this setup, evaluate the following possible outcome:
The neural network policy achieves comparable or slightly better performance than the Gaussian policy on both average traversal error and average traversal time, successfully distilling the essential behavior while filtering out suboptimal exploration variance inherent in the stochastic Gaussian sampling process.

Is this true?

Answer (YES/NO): YES